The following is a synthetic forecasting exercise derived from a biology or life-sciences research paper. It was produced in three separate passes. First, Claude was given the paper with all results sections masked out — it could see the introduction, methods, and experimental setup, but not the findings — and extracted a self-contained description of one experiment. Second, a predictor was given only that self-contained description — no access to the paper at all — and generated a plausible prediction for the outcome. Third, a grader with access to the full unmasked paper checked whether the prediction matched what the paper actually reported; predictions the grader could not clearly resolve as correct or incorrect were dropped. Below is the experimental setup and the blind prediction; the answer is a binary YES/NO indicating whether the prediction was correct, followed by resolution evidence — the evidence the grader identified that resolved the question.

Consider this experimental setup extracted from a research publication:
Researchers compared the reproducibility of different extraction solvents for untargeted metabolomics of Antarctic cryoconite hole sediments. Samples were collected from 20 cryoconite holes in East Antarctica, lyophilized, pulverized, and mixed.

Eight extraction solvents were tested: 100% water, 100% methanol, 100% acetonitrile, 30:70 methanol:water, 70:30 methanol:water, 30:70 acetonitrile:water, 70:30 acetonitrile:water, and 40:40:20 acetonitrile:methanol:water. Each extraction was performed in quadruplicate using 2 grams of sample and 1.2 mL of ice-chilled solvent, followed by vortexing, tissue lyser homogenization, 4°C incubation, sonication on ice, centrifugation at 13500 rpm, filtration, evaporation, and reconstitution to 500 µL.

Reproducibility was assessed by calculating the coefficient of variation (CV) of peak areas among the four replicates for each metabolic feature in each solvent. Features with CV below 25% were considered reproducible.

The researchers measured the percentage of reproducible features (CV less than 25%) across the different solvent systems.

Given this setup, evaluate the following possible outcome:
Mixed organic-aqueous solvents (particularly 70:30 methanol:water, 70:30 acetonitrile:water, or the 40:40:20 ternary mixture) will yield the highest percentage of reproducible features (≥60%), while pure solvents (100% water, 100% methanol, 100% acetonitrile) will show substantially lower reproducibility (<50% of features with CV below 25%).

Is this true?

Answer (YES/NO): NO